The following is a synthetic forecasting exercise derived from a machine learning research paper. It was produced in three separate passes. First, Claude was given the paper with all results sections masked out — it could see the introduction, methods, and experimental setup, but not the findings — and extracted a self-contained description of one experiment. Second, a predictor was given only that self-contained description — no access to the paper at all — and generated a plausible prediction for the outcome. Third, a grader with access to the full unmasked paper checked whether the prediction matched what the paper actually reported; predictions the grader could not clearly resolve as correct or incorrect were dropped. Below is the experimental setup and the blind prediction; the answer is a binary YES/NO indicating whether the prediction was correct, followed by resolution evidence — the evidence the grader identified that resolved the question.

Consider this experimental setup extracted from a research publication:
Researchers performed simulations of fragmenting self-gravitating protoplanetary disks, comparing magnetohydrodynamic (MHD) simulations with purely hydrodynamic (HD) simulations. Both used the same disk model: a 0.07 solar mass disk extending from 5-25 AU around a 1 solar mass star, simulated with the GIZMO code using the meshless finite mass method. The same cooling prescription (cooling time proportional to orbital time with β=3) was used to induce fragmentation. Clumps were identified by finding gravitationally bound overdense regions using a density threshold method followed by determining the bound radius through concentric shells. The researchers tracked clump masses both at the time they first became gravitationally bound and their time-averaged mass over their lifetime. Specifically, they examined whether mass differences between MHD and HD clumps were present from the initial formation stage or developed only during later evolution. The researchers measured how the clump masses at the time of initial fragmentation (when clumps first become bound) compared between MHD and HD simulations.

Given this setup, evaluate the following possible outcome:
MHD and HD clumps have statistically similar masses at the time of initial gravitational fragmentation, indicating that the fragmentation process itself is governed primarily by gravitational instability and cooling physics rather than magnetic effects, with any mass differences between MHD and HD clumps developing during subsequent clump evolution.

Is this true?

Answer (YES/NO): NO